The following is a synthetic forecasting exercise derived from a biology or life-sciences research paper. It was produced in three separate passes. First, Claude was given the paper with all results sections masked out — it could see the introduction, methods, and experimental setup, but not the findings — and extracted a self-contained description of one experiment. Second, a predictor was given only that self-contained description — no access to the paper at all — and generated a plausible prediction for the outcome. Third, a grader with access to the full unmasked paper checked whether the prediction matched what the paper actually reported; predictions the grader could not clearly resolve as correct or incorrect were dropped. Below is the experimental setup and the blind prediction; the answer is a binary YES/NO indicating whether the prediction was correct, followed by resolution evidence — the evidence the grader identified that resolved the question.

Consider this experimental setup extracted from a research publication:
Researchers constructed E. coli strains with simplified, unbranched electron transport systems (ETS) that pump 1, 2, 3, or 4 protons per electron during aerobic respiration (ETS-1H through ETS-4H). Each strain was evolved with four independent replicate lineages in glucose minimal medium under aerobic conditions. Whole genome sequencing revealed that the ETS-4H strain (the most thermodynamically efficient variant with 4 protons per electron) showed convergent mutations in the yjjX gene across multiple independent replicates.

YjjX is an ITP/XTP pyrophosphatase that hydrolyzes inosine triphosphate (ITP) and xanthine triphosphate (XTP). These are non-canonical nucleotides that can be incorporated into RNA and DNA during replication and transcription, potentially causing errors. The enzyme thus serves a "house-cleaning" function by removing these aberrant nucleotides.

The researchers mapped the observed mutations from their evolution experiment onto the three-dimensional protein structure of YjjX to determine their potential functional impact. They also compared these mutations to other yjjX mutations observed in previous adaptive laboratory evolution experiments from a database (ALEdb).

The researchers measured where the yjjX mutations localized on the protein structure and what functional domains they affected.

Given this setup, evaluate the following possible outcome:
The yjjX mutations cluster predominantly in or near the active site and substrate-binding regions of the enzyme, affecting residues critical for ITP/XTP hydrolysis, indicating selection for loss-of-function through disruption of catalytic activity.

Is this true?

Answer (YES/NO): NO